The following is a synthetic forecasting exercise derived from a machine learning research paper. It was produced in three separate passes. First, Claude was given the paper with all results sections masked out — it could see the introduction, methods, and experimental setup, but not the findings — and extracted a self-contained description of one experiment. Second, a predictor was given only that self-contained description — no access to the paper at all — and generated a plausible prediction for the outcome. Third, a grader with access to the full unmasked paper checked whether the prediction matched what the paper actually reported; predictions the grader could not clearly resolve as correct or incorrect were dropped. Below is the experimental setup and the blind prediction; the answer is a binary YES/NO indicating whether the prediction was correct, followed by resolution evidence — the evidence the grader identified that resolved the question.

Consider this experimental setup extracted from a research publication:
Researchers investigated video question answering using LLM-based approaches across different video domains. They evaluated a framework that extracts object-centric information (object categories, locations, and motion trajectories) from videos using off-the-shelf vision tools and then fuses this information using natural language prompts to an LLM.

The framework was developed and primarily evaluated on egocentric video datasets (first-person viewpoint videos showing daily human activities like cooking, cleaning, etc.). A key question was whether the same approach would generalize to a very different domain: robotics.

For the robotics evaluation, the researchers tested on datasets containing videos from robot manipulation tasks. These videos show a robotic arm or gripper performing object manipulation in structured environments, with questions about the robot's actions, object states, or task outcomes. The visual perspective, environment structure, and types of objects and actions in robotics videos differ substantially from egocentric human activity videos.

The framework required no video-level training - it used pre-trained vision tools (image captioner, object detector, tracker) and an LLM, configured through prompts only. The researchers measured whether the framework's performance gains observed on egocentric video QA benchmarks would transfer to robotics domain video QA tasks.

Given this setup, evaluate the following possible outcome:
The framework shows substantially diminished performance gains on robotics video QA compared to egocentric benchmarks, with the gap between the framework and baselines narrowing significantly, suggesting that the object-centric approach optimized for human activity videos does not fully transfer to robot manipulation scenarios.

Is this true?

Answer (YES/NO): NO